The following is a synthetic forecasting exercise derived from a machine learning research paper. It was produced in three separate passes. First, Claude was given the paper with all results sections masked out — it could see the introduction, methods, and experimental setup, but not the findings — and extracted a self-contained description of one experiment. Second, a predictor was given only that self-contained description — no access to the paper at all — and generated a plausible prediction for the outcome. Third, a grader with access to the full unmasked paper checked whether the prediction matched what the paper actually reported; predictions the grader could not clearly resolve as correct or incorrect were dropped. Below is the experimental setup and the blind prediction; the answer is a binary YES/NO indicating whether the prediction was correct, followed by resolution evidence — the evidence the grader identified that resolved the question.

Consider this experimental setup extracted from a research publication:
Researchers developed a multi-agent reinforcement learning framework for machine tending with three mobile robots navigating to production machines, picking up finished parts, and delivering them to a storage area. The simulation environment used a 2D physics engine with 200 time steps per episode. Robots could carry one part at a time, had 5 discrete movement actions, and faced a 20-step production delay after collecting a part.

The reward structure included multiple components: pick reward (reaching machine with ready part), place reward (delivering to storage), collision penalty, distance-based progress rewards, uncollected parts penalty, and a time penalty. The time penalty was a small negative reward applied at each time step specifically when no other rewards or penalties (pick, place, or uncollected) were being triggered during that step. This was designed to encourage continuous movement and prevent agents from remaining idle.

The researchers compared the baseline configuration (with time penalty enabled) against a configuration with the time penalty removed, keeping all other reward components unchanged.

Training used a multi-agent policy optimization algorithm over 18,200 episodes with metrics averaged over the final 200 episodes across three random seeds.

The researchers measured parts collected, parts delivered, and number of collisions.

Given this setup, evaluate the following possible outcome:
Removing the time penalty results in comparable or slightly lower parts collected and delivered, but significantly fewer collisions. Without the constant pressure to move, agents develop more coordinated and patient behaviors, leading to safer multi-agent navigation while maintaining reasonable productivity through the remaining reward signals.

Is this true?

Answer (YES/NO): NO